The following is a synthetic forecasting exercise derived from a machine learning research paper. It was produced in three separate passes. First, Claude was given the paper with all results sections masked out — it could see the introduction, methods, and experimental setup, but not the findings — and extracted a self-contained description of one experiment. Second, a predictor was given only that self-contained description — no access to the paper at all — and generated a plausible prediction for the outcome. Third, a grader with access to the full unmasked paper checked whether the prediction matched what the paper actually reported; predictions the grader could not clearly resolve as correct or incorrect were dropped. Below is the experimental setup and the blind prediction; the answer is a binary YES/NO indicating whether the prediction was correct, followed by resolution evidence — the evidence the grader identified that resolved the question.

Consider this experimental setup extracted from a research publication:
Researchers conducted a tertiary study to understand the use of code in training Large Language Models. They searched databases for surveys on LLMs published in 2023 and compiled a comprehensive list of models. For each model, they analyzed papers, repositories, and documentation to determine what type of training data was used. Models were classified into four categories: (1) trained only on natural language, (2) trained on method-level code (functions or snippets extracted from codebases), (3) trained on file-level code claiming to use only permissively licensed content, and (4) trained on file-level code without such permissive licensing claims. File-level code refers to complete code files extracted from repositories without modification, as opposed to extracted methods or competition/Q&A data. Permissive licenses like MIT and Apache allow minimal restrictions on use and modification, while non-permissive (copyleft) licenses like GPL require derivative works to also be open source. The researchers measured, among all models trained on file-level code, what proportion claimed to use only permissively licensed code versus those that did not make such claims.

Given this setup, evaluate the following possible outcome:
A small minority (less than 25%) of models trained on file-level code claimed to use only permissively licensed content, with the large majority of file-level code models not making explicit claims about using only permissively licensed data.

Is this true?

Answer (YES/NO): NO